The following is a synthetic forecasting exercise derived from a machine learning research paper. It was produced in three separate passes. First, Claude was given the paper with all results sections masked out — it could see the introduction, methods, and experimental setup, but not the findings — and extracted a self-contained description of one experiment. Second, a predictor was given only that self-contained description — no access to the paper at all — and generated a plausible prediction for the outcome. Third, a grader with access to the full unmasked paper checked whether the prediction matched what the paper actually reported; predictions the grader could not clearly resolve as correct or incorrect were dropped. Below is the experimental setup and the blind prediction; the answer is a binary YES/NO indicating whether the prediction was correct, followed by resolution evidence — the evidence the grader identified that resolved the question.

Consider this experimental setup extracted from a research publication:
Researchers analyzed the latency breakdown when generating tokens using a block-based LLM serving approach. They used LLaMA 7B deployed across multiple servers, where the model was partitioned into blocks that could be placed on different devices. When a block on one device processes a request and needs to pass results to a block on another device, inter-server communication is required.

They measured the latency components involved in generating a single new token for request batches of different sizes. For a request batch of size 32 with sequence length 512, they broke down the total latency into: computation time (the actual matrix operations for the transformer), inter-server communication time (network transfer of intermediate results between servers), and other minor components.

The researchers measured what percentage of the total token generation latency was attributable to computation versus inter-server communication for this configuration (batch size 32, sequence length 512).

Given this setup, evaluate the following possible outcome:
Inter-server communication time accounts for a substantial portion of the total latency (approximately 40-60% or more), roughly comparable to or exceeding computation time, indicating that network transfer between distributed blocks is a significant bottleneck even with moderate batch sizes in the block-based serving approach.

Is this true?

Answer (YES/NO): NO